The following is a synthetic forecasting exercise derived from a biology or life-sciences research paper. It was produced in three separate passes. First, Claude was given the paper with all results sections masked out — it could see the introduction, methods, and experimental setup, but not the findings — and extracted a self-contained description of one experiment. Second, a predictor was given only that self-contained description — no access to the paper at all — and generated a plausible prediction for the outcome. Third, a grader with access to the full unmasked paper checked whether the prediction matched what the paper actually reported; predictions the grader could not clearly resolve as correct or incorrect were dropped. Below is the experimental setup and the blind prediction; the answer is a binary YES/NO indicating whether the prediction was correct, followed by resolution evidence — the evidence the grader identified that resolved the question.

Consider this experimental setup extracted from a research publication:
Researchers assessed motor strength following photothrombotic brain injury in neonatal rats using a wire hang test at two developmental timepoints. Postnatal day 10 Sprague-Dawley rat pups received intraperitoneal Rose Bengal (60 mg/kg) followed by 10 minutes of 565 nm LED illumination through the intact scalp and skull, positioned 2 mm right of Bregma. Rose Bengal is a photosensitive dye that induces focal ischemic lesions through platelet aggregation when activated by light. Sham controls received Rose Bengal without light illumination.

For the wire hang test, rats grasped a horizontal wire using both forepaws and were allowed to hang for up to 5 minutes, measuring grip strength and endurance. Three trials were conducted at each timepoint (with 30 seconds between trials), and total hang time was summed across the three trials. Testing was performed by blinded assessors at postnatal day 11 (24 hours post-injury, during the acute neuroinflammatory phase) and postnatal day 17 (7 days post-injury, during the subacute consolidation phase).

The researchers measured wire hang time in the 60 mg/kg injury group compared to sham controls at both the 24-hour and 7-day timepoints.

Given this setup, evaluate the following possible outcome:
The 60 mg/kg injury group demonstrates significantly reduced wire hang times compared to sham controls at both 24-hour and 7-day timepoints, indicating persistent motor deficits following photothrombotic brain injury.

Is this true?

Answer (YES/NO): NO